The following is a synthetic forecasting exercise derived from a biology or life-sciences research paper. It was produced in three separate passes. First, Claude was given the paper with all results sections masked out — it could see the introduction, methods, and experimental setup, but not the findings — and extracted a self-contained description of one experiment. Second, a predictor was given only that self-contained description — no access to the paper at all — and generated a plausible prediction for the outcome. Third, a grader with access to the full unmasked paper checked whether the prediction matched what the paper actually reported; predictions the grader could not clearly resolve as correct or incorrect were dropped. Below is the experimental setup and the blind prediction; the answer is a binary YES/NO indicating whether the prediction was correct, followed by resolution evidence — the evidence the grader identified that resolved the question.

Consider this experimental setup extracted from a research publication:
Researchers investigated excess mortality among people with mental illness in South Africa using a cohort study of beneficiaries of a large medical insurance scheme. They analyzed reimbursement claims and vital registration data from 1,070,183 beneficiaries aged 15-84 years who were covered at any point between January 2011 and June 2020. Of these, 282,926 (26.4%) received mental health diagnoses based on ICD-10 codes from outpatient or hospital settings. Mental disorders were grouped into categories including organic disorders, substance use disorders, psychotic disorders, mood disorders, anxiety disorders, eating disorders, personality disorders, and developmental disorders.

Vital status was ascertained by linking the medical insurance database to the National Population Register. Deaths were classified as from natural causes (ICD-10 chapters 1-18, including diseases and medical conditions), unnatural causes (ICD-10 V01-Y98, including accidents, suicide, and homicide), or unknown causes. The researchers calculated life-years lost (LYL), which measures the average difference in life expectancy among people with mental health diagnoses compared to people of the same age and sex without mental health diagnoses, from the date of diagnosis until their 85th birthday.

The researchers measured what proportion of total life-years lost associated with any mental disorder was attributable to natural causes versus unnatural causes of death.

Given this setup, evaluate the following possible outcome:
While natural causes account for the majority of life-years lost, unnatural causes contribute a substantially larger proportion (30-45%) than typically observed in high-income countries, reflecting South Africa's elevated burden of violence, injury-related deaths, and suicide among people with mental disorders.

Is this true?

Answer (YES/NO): NO